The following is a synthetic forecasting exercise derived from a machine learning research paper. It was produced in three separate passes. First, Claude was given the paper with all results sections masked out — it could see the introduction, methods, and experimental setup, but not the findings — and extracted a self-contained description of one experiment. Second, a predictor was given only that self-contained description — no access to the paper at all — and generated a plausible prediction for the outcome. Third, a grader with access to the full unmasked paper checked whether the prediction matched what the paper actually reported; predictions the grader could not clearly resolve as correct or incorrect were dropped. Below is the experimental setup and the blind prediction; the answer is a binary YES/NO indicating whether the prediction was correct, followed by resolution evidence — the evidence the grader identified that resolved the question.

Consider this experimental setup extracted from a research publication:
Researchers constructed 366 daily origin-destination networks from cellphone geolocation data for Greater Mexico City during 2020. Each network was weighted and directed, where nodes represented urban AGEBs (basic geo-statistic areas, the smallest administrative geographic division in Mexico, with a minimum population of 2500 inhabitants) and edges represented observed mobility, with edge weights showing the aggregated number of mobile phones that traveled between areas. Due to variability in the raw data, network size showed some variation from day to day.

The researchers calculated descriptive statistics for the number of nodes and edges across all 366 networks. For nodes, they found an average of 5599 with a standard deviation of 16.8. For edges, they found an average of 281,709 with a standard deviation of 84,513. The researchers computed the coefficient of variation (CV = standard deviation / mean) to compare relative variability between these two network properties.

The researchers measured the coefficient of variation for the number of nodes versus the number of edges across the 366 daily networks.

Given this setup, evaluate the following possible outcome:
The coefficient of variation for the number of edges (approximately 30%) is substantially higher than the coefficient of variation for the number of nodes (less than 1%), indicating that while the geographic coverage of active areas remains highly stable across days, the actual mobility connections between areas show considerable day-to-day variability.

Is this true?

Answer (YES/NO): YES